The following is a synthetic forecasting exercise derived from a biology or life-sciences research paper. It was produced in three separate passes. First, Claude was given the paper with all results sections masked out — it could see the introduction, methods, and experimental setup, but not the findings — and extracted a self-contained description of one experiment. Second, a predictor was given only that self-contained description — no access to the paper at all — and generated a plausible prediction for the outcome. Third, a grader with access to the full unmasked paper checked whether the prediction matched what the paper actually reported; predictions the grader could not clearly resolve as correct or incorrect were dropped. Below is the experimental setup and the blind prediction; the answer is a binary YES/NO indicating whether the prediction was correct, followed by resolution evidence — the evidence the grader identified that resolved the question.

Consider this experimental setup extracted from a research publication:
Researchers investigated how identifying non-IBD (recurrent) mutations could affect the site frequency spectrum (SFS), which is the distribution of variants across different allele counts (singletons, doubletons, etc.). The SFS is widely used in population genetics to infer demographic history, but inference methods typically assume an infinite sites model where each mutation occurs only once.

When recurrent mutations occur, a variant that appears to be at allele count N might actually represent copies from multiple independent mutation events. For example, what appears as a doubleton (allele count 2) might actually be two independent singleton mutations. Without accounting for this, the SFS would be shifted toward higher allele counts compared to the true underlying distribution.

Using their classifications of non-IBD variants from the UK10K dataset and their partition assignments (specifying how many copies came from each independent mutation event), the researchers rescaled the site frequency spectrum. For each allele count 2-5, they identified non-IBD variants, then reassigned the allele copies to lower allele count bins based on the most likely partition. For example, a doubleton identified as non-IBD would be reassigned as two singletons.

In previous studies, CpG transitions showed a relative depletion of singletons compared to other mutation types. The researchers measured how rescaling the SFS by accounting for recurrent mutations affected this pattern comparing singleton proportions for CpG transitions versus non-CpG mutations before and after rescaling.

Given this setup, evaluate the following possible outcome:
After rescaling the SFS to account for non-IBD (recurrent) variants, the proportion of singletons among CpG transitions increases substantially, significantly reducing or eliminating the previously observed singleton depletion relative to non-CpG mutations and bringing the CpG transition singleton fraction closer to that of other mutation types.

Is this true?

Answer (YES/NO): YES